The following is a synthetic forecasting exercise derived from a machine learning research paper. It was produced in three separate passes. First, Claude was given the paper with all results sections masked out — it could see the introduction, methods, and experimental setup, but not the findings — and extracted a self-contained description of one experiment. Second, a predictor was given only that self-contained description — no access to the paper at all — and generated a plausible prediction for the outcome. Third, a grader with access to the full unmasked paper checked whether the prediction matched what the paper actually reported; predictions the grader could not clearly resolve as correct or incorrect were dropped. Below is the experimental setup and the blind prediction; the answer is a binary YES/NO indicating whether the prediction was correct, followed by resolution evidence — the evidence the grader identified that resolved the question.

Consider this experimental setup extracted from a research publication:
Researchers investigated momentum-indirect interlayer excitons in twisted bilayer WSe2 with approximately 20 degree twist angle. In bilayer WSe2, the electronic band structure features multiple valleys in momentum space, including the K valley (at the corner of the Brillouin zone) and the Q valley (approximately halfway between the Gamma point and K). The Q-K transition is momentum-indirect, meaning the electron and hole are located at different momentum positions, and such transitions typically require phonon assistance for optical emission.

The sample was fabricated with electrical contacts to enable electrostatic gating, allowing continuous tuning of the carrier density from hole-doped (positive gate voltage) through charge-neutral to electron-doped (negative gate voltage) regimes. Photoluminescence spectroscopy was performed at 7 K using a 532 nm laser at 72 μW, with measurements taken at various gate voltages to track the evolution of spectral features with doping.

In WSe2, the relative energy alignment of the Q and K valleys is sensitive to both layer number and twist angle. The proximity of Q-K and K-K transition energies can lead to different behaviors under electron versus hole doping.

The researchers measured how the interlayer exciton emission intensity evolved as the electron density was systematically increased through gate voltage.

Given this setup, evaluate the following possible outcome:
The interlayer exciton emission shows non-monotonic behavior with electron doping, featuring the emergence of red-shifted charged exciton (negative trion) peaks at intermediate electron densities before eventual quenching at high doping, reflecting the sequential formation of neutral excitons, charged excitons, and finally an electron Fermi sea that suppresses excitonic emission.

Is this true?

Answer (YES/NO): NO